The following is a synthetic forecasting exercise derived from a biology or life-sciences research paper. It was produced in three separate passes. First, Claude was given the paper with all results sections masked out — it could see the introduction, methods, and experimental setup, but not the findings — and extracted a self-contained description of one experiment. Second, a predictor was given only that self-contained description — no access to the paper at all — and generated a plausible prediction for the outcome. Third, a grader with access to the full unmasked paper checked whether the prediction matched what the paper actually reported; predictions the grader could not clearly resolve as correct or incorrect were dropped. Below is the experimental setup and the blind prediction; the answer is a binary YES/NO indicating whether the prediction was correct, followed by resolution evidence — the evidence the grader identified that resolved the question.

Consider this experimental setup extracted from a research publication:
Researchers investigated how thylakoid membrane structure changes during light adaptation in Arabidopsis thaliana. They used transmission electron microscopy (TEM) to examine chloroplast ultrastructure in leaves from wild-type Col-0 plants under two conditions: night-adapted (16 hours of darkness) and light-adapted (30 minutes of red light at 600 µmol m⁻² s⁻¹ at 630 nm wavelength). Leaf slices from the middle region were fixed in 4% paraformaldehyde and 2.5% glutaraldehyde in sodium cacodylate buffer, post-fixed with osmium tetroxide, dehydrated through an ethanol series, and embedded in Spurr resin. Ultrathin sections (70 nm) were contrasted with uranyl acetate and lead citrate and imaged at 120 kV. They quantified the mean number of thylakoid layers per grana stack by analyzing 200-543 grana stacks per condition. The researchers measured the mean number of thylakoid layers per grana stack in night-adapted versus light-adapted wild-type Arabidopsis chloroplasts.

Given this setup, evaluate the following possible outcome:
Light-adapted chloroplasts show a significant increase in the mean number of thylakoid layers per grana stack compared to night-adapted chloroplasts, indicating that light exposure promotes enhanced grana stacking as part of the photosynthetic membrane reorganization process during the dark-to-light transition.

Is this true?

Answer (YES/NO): NO